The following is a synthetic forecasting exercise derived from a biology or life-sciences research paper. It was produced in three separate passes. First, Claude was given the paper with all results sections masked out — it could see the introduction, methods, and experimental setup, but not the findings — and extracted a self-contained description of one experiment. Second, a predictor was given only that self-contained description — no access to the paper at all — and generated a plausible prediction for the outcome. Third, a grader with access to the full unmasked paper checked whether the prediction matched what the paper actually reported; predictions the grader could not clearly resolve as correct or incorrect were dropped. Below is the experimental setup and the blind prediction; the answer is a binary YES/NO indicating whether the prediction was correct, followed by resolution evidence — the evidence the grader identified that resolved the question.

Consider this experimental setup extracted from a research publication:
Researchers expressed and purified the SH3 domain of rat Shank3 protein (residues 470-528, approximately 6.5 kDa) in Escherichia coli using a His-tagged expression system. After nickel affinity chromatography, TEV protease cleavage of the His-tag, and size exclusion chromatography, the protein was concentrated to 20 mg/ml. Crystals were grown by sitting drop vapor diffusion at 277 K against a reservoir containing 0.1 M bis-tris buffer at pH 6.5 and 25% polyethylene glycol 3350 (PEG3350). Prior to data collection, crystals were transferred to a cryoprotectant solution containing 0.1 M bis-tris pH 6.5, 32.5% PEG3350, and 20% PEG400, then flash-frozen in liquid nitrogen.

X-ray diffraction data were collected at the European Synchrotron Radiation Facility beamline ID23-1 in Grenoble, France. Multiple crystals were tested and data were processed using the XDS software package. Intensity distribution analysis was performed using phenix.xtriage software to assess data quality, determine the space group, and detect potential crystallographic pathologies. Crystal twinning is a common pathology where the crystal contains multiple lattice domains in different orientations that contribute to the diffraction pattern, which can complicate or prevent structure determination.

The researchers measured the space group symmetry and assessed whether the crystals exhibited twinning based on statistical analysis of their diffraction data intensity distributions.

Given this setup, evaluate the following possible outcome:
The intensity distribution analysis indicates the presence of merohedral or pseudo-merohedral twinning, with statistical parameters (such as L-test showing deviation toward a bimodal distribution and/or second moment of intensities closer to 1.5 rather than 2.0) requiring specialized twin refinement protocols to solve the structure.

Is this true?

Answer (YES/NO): YES